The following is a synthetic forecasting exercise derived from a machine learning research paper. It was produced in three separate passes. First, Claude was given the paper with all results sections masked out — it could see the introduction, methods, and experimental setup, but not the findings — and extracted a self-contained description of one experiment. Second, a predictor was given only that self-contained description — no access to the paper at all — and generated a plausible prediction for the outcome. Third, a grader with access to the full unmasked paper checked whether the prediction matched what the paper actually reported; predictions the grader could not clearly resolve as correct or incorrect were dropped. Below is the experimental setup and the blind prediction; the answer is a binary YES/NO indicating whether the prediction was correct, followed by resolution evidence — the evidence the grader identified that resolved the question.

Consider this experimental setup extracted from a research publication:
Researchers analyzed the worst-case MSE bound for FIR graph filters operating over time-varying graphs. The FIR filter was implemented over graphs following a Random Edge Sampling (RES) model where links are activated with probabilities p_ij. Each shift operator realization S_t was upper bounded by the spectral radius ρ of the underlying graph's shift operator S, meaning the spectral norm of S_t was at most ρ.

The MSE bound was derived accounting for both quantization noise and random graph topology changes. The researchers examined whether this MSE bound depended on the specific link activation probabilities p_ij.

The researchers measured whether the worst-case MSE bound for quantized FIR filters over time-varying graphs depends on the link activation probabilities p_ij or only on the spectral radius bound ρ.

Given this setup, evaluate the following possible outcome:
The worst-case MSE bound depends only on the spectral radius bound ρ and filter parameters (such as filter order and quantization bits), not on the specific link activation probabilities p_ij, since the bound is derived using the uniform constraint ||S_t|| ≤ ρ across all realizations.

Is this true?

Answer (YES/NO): YES